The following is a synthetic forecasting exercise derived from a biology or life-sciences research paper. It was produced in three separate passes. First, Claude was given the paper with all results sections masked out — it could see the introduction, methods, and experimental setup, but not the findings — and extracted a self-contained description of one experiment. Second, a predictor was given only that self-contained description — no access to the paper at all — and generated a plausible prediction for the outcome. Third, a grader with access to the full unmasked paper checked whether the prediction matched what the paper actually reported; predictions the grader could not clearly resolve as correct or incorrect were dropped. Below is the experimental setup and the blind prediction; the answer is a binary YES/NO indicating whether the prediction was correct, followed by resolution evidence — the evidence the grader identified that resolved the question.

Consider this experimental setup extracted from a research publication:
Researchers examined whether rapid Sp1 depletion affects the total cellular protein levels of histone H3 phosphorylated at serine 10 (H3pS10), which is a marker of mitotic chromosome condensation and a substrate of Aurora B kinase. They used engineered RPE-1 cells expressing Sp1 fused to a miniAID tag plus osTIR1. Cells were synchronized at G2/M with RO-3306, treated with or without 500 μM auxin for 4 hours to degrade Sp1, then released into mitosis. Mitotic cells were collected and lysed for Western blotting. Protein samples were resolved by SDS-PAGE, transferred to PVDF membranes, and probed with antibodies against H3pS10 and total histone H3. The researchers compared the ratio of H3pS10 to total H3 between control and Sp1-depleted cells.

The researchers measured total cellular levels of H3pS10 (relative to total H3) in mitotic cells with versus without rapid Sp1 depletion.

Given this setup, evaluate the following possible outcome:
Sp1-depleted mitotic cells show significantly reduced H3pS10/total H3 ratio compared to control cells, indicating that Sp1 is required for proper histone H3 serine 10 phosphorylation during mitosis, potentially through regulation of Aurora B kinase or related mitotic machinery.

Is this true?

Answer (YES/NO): YES